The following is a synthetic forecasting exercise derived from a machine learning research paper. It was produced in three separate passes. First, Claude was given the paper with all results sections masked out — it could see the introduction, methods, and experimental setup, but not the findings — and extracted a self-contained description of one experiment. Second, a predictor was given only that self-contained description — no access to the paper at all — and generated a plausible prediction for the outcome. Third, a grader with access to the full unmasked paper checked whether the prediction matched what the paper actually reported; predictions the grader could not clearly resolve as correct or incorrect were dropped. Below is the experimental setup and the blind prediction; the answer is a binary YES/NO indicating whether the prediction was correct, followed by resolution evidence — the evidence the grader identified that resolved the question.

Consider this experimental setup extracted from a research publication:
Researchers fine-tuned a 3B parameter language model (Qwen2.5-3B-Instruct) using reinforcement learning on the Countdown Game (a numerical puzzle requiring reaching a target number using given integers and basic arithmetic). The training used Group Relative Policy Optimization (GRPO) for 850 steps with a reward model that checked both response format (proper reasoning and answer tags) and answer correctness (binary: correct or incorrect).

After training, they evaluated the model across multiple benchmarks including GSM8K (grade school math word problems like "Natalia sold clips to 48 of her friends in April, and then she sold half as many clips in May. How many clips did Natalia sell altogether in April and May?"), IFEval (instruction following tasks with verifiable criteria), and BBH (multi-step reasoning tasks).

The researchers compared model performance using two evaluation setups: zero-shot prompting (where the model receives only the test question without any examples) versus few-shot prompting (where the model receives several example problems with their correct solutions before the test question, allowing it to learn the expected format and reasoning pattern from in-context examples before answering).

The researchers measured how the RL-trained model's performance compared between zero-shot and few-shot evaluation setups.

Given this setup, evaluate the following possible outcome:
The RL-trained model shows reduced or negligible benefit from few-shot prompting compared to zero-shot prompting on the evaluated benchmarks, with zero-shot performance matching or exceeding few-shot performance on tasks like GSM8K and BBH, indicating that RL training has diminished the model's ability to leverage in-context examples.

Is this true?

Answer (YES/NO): YES